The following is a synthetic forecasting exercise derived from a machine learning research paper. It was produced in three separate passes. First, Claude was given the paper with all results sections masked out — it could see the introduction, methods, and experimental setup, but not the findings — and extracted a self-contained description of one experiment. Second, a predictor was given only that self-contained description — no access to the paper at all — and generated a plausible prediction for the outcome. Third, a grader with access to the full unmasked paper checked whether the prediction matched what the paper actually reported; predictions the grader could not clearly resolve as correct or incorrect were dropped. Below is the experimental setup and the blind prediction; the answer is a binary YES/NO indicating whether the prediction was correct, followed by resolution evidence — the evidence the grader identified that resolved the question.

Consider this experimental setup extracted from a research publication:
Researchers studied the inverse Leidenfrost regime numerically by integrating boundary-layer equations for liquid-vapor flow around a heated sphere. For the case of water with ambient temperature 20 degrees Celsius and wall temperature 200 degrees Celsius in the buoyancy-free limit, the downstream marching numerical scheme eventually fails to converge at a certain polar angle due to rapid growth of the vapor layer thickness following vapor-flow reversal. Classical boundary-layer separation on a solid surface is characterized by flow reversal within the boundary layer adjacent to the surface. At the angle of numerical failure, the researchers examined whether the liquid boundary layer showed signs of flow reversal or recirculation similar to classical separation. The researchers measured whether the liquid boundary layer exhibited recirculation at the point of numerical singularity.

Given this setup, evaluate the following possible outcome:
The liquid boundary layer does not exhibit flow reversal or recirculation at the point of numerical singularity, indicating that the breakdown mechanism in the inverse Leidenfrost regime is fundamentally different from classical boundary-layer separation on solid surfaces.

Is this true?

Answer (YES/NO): YES